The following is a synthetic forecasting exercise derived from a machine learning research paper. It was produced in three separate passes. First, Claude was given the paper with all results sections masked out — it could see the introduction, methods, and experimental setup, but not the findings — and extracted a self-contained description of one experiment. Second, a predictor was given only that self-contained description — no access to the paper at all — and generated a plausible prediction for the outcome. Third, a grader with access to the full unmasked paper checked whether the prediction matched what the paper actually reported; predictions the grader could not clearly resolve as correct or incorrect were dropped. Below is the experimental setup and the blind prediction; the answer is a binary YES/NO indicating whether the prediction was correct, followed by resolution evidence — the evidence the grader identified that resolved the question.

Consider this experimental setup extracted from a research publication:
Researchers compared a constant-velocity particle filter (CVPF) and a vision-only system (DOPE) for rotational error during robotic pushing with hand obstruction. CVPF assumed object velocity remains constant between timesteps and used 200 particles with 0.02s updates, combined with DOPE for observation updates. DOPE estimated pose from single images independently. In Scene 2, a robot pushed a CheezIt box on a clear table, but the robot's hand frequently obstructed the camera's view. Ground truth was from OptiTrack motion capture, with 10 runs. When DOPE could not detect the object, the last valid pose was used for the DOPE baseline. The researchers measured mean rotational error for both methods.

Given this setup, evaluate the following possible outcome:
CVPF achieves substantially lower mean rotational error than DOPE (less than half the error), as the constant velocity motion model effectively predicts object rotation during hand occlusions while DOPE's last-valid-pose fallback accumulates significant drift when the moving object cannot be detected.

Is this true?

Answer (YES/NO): NO